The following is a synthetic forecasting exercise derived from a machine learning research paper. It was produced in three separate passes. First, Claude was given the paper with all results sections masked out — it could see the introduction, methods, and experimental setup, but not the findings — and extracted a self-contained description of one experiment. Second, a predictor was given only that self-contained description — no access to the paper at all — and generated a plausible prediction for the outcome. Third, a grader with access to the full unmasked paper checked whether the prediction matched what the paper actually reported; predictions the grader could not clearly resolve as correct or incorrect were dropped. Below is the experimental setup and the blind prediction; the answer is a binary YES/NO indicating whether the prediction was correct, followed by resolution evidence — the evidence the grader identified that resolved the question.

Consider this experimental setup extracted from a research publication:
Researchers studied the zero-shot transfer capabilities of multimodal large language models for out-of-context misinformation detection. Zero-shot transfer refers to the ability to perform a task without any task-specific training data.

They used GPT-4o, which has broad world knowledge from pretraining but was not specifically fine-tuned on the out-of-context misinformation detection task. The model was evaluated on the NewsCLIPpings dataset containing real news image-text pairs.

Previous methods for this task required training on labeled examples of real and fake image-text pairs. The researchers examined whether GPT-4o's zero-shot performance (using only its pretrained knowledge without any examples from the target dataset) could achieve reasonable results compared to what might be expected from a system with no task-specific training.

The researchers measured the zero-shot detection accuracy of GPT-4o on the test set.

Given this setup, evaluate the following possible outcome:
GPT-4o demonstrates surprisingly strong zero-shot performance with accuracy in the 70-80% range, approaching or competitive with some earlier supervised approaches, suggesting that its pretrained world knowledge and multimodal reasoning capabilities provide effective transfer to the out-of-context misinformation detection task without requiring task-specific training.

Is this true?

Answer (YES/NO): NO